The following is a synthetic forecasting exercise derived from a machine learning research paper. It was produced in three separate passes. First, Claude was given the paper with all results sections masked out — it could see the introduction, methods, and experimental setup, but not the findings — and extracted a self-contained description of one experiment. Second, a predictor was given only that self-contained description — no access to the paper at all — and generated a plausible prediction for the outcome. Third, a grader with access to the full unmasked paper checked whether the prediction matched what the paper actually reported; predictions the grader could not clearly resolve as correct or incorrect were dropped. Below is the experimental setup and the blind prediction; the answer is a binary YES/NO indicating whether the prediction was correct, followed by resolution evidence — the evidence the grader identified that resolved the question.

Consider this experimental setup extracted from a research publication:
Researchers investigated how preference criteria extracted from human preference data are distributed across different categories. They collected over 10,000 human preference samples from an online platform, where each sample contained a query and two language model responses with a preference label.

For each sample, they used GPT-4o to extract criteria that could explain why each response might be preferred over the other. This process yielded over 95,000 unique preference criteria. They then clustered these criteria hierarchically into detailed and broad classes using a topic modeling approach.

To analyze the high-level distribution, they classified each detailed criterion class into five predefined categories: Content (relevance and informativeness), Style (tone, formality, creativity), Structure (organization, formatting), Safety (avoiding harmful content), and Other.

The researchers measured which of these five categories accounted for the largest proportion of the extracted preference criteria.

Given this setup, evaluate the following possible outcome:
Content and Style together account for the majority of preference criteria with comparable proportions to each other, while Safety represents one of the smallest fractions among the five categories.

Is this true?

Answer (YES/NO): NO